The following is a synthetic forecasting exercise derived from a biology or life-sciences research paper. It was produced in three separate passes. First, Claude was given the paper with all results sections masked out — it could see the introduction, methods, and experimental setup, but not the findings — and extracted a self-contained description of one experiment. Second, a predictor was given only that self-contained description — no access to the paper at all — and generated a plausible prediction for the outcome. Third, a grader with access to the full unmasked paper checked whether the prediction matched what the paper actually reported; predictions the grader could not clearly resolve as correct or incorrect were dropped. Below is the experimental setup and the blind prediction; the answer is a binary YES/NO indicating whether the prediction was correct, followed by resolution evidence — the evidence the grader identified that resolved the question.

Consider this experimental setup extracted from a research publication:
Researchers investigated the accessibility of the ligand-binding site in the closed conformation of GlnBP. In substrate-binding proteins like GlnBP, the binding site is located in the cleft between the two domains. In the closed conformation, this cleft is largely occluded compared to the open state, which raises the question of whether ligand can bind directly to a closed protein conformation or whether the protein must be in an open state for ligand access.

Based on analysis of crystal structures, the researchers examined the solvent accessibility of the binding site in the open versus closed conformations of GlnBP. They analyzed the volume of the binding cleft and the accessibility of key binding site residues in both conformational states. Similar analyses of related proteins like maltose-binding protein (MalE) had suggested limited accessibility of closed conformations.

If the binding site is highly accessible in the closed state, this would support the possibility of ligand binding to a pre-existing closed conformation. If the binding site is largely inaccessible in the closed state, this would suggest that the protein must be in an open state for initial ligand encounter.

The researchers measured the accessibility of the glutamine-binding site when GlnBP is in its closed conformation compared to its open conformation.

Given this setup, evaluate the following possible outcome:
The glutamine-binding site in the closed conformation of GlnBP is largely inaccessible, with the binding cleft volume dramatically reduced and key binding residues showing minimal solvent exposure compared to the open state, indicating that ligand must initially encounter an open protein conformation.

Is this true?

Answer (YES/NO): YES